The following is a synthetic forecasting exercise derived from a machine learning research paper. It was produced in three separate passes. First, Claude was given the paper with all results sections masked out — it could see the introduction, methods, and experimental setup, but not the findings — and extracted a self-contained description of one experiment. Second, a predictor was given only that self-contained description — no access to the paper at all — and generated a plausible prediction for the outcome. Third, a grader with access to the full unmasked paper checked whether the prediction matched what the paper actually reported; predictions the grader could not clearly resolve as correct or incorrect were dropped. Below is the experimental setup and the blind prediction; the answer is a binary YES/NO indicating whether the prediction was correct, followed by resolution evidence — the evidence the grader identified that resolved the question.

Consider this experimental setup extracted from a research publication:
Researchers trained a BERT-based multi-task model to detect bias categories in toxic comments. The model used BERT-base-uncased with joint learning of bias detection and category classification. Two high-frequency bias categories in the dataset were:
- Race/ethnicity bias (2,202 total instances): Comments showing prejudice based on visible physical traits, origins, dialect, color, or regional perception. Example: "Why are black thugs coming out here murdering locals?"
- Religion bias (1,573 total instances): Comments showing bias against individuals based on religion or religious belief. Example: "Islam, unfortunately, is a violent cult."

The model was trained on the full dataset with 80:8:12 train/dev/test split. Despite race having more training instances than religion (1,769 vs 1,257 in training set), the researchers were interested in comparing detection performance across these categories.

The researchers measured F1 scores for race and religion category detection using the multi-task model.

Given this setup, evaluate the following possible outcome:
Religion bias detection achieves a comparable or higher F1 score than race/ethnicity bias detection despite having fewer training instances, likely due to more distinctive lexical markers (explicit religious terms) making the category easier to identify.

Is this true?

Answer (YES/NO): YES